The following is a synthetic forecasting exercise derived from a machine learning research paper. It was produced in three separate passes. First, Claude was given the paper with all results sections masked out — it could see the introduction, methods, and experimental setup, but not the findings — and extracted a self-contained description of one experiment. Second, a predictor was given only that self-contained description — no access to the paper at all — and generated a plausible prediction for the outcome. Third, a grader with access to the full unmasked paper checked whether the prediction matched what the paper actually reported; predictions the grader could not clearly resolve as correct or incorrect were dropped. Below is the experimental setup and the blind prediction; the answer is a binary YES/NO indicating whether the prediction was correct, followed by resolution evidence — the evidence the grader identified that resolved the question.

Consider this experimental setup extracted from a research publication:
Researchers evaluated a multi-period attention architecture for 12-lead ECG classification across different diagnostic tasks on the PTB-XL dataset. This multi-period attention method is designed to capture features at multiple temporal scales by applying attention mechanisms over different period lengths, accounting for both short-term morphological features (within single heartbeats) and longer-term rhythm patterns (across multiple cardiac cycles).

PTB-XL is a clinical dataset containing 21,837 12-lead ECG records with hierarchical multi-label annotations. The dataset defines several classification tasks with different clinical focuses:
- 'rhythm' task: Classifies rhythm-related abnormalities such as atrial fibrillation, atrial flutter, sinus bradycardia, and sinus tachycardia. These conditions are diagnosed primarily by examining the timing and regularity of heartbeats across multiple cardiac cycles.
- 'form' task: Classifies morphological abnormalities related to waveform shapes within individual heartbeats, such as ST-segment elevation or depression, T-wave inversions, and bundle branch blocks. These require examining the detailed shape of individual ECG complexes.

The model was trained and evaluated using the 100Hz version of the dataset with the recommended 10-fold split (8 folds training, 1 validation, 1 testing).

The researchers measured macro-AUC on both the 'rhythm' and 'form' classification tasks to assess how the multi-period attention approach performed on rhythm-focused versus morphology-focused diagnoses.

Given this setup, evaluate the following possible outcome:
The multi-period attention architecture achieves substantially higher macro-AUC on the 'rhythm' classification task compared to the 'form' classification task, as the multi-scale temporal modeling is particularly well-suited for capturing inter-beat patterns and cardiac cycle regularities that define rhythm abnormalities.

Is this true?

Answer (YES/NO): YES